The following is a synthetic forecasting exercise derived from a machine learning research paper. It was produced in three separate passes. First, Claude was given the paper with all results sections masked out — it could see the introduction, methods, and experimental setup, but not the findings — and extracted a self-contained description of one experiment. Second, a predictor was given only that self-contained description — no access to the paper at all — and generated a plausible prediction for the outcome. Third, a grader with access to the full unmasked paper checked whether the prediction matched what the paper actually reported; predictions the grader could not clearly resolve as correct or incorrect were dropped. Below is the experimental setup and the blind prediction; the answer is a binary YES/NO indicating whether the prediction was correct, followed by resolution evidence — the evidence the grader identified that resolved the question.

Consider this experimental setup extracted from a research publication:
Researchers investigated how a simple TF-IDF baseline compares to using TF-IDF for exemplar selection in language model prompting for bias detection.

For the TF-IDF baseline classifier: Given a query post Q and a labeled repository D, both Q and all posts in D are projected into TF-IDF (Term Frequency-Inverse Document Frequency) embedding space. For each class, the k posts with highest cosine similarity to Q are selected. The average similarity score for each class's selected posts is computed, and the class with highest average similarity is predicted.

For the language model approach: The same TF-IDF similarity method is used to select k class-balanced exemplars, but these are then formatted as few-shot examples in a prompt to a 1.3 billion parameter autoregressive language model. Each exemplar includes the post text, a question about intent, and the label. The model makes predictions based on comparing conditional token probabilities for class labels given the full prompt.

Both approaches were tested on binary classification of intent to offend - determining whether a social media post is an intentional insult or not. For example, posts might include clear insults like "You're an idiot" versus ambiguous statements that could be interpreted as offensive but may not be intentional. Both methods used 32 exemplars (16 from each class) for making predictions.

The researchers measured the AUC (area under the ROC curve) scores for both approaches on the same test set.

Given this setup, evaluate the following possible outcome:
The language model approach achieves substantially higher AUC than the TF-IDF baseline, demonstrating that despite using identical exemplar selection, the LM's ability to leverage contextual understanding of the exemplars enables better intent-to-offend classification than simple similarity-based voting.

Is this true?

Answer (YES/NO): NO